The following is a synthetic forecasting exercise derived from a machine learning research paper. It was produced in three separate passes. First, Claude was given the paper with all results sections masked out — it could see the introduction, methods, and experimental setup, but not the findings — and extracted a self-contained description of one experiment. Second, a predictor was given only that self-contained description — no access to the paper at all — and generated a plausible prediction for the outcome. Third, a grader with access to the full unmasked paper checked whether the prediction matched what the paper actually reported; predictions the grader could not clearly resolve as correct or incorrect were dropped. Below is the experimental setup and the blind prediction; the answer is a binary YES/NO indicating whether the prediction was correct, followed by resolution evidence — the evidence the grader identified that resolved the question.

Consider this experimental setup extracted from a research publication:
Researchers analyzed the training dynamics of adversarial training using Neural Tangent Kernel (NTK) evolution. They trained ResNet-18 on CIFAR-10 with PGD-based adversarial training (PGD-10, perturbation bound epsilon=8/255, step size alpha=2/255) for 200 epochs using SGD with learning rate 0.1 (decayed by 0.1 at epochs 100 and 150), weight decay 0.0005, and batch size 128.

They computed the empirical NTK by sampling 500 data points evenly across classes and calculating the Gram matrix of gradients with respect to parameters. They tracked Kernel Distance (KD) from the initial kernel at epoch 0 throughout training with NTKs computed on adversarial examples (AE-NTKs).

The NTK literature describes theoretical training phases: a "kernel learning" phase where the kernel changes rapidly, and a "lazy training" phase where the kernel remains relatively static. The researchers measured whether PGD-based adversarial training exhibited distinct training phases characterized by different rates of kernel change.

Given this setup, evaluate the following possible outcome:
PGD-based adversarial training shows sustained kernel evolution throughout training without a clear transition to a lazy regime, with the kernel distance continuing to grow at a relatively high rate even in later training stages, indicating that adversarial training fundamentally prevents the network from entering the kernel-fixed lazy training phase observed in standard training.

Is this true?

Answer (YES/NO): NO